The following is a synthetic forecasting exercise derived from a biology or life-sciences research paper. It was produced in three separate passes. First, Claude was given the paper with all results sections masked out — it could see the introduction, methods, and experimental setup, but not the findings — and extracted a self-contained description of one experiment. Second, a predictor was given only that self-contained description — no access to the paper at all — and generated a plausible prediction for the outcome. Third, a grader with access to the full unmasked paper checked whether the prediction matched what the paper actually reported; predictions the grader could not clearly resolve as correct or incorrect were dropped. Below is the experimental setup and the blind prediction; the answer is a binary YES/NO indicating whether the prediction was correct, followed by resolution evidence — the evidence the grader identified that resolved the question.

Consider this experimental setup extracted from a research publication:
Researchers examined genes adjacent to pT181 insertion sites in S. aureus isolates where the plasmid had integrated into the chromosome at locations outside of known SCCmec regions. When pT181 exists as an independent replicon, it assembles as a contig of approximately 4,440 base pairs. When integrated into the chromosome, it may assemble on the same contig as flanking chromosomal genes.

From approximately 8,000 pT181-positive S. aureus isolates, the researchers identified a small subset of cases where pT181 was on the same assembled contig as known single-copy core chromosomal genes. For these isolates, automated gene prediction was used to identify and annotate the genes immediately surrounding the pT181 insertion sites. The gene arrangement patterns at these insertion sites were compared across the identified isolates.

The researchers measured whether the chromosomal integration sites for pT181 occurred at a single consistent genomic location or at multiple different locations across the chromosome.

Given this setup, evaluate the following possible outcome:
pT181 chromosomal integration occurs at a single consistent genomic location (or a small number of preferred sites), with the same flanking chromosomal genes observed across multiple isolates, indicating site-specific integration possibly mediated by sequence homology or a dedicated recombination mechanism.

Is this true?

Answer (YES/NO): NO